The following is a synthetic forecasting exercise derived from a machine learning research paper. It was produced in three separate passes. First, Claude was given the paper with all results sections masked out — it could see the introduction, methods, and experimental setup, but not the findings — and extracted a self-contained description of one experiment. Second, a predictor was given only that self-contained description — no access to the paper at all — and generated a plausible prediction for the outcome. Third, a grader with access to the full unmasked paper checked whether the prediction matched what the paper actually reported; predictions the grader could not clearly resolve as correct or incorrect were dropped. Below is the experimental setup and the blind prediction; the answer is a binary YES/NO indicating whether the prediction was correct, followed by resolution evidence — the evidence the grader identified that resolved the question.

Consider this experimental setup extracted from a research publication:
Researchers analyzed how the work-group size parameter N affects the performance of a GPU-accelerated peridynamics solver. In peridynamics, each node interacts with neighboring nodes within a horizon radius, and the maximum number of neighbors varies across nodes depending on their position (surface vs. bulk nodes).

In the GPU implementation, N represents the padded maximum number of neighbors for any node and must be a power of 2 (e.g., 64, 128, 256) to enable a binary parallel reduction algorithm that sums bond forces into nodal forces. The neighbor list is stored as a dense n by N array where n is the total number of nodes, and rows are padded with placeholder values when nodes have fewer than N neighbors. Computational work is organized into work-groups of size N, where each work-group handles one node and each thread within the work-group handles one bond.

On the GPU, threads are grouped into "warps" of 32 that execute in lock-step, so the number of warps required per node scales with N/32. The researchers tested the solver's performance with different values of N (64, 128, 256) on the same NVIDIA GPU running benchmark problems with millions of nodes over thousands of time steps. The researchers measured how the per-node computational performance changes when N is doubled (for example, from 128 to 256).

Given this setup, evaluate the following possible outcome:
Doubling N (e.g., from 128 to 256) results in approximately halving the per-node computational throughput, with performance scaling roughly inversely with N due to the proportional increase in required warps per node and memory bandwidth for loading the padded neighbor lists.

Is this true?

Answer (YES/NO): NO